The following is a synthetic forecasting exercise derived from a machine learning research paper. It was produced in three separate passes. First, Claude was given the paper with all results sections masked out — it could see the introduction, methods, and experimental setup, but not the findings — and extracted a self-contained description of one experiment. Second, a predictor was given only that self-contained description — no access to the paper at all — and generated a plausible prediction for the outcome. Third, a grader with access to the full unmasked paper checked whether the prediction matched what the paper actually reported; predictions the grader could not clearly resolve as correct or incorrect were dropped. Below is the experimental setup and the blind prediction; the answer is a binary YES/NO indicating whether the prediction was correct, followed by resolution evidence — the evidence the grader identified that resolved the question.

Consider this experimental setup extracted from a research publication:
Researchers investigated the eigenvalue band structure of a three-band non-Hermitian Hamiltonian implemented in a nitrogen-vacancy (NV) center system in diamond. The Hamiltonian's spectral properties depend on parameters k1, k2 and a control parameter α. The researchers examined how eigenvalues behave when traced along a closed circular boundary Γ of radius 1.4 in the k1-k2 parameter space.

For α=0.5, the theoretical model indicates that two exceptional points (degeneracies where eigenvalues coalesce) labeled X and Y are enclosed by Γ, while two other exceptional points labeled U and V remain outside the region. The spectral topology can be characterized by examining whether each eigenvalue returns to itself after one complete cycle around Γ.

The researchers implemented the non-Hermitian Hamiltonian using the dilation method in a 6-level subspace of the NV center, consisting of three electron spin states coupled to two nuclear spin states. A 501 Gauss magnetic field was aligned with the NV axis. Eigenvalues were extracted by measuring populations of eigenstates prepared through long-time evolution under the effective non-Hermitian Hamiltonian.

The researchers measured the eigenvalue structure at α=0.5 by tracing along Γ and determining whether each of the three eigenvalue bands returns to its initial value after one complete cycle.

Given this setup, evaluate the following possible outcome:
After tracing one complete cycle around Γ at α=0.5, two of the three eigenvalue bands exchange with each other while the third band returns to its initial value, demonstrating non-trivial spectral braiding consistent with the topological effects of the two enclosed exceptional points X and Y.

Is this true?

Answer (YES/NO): NO